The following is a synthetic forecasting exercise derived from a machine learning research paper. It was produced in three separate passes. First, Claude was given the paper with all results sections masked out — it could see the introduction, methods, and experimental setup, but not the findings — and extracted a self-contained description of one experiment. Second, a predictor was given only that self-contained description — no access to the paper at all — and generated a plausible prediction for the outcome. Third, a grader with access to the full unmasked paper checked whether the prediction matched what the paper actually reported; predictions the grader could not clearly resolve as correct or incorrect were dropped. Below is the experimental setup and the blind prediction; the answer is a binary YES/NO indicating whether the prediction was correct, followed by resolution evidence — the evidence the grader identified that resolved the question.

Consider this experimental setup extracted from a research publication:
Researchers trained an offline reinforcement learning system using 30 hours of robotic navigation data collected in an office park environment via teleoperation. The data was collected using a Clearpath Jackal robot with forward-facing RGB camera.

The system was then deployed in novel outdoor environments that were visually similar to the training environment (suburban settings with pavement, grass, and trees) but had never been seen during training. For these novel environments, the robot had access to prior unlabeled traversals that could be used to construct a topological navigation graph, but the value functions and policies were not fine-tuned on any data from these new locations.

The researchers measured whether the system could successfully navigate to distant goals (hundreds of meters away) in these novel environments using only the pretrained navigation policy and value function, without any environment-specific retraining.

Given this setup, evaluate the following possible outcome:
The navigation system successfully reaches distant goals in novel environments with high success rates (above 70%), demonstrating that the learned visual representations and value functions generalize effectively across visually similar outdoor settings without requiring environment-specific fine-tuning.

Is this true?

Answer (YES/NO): NO